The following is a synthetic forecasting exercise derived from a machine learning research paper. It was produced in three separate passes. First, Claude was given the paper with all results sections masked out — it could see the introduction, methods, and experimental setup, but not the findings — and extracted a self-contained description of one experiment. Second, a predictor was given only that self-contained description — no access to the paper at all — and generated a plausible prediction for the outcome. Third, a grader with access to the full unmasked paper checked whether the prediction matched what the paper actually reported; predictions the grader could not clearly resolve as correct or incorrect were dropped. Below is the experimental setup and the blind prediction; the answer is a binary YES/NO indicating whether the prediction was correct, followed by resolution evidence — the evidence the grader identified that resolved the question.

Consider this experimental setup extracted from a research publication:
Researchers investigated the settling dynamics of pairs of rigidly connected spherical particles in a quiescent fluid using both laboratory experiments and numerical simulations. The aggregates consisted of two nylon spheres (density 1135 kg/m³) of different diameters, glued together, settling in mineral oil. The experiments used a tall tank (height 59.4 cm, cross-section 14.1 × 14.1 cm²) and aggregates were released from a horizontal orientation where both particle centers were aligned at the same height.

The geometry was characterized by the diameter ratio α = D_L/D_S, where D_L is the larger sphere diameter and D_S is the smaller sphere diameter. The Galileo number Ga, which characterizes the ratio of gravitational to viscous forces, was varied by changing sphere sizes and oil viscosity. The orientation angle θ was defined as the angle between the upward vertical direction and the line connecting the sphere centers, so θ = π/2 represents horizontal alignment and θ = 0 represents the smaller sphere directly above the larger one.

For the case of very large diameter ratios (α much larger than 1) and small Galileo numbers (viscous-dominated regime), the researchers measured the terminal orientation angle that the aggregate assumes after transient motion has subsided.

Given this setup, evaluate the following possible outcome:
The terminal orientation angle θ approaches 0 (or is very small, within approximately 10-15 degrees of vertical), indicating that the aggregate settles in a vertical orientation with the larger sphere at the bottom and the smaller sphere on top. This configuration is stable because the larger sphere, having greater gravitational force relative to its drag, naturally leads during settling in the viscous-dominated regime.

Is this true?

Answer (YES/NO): YES